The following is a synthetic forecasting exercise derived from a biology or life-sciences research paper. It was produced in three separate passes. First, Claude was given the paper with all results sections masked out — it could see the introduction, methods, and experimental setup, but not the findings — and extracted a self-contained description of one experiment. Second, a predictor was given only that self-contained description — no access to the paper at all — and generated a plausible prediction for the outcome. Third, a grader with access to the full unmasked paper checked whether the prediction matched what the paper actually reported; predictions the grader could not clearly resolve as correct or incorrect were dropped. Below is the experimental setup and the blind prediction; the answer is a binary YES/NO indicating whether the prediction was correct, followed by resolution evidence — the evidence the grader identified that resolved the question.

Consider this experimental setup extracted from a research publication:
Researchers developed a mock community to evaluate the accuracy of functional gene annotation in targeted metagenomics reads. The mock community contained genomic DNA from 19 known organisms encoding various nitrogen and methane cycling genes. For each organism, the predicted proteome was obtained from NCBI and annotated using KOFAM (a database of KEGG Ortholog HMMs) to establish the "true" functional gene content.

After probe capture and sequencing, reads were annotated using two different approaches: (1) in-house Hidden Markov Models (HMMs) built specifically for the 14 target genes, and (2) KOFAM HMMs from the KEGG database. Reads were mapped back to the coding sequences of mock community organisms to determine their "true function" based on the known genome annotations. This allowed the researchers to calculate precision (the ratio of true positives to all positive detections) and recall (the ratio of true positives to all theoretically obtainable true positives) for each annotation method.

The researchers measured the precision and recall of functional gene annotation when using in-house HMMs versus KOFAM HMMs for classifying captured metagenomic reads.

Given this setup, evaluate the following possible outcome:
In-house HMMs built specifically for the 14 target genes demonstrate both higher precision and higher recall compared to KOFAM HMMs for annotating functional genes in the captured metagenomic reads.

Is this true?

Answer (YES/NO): NO